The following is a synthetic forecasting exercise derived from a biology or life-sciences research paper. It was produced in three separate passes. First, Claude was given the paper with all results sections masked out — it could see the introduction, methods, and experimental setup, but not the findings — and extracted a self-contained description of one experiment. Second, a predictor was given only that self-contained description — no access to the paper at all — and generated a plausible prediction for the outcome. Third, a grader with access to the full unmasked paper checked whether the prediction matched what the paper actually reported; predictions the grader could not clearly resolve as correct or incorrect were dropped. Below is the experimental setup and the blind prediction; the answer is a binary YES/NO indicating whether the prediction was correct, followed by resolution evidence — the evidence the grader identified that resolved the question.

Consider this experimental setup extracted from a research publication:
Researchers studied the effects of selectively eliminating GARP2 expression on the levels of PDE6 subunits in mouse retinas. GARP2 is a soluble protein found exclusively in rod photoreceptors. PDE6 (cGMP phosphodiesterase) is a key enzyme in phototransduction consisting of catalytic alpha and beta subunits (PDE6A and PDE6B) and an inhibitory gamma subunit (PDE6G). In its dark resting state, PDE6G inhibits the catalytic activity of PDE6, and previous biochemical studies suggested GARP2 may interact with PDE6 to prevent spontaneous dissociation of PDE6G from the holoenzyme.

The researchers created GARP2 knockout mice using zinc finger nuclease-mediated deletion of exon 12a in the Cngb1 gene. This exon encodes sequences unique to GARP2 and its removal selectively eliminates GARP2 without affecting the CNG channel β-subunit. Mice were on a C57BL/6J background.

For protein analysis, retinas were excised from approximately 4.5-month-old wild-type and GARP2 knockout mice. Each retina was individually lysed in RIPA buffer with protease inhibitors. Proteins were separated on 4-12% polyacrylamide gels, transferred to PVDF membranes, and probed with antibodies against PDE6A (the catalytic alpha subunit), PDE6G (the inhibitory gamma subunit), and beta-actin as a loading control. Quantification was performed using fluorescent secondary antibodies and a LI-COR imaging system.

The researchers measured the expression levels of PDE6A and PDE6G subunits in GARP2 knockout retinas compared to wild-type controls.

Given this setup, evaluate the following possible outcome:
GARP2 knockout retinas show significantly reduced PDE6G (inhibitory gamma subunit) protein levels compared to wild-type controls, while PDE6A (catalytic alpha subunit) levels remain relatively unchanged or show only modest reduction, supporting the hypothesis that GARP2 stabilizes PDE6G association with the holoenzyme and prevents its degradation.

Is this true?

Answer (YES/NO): YES